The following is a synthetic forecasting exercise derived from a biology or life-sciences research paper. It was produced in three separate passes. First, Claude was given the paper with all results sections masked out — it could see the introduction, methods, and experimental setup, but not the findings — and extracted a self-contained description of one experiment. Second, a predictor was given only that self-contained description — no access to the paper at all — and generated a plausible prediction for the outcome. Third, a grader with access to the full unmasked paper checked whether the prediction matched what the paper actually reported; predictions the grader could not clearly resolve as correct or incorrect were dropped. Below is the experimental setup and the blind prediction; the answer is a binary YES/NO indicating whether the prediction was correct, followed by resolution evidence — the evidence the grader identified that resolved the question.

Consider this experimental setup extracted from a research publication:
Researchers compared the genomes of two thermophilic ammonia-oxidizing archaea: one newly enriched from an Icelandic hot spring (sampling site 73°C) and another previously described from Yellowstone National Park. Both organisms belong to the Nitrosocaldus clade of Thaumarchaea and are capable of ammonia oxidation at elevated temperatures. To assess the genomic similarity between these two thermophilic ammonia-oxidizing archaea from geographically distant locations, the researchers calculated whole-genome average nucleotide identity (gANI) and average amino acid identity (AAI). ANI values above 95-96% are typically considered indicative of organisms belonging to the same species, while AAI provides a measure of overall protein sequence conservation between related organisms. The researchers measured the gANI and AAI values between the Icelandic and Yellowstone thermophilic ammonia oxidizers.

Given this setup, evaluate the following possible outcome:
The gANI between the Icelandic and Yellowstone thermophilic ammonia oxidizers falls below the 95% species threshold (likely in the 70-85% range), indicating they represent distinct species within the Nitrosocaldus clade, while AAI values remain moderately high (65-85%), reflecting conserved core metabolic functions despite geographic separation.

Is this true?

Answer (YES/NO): YES